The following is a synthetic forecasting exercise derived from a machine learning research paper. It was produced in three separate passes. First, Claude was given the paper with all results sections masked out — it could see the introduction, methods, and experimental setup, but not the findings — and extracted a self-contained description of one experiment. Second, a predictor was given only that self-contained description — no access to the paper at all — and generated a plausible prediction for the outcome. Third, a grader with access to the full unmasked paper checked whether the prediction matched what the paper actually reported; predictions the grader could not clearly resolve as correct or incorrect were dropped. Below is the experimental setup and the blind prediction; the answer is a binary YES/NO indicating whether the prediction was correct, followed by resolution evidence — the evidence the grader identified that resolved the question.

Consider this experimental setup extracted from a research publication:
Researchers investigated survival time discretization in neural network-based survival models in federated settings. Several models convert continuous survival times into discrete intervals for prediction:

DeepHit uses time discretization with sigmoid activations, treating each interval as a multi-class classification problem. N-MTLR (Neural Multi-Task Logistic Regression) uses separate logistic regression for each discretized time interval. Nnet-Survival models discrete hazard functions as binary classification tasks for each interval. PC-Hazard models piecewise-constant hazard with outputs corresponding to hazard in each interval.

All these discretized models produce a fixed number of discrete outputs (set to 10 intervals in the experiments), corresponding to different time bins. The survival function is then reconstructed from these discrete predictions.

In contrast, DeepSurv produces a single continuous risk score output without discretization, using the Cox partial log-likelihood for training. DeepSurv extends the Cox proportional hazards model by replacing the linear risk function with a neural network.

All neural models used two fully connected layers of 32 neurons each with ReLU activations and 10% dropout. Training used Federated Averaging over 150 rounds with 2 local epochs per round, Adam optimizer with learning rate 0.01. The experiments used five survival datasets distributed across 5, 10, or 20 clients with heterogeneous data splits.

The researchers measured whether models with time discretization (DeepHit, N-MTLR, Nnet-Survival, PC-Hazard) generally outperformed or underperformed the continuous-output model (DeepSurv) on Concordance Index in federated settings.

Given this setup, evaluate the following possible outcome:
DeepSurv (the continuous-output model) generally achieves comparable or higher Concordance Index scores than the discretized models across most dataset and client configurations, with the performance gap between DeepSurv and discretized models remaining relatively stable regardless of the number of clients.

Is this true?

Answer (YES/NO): NO